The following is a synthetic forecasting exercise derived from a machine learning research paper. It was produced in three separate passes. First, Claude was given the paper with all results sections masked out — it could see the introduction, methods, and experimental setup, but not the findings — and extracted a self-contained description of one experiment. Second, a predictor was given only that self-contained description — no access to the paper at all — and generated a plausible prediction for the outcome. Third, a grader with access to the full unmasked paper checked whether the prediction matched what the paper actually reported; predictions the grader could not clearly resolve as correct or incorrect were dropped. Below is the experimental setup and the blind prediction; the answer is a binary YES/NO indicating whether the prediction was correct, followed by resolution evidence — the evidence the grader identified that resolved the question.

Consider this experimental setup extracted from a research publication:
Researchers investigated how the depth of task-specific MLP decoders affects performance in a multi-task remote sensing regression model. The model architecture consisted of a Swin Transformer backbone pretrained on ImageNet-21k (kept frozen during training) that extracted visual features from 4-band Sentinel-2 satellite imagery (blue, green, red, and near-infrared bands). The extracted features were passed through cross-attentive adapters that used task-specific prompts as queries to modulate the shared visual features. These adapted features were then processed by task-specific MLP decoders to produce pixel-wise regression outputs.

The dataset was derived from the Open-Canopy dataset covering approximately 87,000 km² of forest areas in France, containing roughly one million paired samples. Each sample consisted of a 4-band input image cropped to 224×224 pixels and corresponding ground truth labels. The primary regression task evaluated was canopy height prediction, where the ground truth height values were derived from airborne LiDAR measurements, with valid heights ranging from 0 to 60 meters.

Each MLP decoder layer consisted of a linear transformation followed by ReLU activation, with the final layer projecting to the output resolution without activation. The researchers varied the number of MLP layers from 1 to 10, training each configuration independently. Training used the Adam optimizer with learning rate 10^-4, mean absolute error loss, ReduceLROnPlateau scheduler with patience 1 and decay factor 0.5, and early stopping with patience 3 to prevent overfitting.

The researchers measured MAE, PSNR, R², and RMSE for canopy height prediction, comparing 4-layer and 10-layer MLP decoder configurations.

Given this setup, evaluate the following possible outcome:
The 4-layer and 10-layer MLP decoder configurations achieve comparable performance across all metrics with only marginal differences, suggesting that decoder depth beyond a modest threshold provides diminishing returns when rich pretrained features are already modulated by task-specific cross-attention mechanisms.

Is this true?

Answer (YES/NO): NO